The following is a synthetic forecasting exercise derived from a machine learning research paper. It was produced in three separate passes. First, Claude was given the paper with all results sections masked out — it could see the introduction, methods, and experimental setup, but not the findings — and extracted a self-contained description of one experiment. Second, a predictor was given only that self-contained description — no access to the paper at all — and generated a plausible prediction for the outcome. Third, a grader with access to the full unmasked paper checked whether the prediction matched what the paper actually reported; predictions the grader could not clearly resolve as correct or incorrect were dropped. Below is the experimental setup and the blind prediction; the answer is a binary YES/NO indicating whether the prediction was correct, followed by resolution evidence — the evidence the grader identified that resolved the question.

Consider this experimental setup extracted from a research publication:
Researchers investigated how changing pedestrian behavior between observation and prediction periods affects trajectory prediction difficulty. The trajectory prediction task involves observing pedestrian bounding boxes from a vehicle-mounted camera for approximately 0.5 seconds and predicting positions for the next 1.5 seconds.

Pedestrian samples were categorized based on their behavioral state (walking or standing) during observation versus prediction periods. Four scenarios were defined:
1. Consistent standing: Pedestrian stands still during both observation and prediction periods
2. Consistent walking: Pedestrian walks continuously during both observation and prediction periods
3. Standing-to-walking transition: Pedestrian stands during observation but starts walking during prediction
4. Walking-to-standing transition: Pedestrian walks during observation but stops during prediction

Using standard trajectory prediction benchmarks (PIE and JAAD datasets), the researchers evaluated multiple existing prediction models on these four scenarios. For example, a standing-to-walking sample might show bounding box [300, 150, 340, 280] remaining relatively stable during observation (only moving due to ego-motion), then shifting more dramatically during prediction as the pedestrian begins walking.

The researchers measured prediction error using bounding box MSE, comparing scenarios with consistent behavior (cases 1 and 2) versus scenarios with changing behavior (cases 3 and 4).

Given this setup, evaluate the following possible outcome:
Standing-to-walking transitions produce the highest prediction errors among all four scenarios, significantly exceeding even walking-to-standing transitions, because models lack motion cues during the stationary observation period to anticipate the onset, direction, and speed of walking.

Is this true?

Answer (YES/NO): YES